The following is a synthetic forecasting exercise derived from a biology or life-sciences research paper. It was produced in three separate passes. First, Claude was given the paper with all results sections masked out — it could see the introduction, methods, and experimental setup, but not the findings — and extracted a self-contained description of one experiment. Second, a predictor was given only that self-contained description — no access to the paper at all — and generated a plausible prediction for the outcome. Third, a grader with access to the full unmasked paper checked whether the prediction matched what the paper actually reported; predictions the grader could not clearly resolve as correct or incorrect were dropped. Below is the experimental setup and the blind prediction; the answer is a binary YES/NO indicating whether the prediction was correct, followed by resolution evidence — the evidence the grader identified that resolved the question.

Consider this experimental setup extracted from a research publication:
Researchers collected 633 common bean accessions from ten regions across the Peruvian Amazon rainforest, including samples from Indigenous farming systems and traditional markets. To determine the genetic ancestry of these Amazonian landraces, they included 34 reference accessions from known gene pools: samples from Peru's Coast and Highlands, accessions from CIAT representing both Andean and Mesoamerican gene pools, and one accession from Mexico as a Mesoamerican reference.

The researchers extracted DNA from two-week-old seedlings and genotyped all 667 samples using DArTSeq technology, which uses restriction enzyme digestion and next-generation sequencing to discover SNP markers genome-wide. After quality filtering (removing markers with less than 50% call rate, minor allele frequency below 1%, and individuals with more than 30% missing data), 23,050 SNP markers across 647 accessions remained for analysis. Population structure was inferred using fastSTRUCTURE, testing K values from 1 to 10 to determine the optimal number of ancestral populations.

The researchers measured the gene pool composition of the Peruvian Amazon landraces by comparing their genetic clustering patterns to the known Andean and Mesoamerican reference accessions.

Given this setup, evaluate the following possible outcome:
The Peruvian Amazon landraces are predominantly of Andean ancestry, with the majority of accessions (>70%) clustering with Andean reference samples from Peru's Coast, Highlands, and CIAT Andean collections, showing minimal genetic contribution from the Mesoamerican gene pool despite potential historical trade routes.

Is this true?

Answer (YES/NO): NO